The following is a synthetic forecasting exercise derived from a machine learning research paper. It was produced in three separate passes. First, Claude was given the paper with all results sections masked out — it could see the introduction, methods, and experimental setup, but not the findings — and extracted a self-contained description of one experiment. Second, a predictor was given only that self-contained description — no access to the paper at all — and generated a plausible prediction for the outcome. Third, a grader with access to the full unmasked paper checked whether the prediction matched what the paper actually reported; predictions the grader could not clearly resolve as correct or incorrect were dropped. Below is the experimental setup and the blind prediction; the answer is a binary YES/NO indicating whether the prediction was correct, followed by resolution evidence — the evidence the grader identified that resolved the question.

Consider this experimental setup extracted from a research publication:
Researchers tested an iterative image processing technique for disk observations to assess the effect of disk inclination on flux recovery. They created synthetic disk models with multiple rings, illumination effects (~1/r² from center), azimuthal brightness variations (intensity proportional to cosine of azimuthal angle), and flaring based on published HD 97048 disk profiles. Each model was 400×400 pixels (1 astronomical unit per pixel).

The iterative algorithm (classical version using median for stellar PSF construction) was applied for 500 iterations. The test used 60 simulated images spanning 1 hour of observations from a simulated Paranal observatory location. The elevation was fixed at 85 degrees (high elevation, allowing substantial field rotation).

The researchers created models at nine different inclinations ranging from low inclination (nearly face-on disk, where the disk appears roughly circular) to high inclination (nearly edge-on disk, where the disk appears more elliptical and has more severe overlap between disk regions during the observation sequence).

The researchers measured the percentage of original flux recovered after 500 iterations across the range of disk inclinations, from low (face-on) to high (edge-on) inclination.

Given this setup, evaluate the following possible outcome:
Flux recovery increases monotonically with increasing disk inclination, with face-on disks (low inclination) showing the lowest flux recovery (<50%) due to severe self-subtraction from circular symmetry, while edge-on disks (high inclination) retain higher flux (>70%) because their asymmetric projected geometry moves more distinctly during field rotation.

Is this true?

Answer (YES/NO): YES